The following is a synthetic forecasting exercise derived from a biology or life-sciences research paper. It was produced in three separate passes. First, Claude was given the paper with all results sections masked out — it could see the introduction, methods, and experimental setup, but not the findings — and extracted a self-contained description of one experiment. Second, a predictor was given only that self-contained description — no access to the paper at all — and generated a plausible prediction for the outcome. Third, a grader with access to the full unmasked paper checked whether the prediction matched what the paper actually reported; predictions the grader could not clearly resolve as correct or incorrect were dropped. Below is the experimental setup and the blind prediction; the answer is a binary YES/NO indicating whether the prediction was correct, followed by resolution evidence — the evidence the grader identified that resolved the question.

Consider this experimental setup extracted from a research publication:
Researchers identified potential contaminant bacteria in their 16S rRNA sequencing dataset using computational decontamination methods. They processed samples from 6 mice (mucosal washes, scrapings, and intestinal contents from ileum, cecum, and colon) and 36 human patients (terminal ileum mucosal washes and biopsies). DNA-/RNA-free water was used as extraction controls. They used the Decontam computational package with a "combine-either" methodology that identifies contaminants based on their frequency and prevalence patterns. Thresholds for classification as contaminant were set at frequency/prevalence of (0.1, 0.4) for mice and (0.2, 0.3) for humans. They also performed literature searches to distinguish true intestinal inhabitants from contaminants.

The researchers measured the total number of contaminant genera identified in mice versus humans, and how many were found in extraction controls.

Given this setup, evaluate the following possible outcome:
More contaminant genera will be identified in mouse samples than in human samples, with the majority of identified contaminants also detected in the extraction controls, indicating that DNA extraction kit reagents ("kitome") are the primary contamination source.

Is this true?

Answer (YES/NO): NO